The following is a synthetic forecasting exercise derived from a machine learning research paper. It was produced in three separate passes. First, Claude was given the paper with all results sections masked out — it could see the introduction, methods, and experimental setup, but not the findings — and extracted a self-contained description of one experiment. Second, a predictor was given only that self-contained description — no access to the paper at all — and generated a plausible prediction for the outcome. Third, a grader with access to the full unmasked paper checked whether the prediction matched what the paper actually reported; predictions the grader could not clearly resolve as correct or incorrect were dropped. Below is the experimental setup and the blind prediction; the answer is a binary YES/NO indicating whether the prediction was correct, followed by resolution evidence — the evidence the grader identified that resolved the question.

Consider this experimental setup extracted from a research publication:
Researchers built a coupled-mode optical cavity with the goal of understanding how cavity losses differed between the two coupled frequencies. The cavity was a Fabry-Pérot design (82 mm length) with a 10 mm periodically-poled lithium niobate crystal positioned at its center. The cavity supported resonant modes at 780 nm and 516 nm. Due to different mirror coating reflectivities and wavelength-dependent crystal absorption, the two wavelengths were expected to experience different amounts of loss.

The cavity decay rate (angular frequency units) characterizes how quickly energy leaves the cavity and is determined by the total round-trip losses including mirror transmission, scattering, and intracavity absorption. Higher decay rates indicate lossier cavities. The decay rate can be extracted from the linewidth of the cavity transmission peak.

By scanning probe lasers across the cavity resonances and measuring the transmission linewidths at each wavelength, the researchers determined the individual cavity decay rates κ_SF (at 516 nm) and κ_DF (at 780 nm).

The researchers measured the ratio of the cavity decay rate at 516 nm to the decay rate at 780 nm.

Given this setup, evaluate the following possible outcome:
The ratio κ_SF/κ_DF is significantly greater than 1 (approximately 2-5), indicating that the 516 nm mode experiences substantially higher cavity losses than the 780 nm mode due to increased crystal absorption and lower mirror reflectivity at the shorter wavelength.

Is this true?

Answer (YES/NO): YES